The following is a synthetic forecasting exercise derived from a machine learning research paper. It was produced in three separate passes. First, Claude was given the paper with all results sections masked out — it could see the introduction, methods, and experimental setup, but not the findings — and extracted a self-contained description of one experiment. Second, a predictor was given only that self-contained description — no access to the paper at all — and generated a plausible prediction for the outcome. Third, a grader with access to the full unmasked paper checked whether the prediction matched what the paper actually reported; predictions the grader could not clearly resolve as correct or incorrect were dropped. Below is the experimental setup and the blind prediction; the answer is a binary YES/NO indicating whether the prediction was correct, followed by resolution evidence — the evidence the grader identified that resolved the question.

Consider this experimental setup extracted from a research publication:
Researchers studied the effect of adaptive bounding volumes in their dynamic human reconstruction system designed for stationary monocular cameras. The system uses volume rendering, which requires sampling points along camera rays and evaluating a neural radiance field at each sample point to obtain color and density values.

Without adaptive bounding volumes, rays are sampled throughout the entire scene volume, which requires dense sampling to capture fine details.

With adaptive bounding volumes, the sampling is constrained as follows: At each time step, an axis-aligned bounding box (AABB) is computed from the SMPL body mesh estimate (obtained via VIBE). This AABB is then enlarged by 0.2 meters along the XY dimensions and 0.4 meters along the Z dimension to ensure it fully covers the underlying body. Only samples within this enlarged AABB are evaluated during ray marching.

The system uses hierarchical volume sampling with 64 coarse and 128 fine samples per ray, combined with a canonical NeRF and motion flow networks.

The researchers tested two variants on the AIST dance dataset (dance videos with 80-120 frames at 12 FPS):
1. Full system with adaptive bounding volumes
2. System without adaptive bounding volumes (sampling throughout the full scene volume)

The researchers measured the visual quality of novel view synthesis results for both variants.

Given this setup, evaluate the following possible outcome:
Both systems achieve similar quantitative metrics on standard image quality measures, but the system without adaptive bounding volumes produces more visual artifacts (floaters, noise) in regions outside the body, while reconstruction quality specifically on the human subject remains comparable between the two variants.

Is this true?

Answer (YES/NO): NO